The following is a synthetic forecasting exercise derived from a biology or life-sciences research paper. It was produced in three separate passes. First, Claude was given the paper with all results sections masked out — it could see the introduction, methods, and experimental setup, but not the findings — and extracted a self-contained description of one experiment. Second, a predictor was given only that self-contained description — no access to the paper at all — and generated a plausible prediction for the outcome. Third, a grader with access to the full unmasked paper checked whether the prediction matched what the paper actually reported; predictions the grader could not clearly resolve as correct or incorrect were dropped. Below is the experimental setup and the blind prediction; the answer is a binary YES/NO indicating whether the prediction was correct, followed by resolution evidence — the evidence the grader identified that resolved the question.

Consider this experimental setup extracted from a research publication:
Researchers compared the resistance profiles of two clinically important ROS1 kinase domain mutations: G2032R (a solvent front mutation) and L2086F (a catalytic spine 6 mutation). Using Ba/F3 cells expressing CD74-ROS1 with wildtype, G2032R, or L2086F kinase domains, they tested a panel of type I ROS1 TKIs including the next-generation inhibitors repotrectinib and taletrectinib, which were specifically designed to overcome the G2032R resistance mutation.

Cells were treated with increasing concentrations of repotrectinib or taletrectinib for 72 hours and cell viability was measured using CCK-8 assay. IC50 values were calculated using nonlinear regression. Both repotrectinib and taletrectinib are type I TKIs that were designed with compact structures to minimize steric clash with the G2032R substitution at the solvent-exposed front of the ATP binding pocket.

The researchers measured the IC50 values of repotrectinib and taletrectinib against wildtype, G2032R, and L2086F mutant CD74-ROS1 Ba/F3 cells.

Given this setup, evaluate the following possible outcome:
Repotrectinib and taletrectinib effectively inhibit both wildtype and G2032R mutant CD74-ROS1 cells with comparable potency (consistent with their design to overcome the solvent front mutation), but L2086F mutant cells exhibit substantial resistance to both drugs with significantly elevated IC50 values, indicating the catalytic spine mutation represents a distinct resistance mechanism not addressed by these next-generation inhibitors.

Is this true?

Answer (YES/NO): YES